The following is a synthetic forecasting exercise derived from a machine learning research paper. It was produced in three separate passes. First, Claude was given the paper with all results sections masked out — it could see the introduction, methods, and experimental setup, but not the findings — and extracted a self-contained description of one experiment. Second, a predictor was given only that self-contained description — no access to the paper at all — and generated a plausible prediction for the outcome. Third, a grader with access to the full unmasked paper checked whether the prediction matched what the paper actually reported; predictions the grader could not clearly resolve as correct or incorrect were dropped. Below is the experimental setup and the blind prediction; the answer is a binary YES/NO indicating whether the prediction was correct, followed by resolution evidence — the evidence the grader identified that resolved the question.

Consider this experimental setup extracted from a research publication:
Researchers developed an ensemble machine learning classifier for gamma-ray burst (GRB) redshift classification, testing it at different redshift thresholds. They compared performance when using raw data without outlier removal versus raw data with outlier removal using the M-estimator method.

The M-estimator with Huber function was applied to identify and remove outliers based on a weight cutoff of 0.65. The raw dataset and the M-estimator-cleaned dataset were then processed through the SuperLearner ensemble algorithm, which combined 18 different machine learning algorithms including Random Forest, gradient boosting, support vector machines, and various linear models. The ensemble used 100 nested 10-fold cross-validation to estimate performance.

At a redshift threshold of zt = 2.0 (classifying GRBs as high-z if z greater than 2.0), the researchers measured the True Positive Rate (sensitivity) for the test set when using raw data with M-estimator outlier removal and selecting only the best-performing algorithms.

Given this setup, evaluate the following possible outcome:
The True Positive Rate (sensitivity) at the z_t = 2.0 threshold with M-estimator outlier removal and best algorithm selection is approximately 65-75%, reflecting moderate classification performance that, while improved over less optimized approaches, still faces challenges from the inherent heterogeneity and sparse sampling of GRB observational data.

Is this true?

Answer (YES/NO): YES